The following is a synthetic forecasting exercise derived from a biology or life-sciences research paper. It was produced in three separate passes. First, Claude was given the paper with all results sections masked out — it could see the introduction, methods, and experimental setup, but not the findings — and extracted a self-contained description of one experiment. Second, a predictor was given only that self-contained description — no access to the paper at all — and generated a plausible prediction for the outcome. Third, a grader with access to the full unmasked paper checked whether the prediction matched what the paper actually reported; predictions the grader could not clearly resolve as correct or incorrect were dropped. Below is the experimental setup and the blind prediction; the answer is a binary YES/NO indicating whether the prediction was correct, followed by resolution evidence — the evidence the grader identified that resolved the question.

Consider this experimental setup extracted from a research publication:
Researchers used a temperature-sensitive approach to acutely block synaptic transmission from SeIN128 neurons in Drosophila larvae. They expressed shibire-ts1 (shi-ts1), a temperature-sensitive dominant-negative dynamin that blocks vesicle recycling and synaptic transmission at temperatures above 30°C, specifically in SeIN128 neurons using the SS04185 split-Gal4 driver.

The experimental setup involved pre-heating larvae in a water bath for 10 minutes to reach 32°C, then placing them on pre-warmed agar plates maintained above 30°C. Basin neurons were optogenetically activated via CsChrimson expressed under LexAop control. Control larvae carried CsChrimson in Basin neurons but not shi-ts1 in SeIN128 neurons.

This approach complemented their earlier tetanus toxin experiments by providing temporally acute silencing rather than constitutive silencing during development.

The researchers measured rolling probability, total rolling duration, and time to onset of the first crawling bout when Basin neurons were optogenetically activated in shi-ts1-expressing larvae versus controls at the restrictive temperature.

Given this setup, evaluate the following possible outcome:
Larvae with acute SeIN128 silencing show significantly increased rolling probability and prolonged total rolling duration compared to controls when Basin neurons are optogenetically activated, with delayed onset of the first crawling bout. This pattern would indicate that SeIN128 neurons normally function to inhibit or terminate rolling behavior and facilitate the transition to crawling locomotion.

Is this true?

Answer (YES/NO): NO